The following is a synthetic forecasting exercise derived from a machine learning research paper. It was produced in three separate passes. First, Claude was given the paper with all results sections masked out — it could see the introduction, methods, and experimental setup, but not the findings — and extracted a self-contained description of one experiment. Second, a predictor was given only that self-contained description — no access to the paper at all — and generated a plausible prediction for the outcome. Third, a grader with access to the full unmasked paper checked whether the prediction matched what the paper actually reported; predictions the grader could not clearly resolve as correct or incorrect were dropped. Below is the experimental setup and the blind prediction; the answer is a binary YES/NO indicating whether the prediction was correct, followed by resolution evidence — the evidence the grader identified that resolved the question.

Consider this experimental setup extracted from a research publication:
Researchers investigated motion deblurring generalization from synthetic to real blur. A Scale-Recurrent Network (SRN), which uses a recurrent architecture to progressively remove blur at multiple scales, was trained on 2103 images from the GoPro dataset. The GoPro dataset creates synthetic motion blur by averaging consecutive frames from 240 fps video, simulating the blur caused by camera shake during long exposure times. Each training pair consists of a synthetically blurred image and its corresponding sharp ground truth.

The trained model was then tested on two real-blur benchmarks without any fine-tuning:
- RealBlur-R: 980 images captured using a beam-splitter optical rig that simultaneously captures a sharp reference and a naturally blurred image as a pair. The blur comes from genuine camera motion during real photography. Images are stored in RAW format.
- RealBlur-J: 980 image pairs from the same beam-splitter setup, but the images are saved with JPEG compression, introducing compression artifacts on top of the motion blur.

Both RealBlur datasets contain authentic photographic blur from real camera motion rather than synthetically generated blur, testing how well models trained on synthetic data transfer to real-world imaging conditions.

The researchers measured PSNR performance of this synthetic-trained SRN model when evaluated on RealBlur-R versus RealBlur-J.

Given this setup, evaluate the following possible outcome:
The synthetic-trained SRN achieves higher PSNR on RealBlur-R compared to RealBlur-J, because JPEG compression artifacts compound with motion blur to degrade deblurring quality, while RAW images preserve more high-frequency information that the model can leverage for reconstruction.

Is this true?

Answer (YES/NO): YES